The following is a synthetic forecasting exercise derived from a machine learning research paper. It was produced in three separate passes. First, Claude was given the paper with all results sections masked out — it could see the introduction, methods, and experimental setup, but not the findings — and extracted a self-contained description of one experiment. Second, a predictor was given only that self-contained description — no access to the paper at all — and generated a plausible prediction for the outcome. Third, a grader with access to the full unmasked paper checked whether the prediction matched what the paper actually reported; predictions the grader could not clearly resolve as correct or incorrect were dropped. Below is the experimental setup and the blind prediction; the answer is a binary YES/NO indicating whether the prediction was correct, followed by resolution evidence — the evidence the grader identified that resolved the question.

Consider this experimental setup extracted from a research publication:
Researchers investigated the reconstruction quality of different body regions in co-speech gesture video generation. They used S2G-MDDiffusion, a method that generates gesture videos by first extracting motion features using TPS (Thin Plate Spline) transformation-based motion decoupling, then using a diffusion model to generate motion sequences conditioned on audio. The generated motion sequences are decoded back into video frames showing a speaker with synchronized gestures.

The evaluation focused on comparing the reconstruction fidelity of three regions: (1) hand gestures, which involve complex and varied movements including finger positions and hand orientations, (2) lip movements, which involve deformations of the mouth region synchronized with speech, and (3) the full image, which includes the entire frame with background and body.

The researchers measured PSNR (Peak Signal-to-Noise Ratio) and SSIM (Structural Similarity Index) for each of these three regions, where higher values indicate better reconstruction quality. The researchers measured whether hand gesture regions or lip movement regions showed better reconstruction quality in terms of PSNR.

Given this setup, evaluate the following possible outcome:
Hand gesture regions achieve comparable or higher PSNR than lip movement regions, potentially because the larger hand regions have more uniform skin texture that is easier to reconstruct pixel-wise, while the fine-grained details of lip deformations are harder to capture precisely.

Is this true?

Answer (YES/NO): NO